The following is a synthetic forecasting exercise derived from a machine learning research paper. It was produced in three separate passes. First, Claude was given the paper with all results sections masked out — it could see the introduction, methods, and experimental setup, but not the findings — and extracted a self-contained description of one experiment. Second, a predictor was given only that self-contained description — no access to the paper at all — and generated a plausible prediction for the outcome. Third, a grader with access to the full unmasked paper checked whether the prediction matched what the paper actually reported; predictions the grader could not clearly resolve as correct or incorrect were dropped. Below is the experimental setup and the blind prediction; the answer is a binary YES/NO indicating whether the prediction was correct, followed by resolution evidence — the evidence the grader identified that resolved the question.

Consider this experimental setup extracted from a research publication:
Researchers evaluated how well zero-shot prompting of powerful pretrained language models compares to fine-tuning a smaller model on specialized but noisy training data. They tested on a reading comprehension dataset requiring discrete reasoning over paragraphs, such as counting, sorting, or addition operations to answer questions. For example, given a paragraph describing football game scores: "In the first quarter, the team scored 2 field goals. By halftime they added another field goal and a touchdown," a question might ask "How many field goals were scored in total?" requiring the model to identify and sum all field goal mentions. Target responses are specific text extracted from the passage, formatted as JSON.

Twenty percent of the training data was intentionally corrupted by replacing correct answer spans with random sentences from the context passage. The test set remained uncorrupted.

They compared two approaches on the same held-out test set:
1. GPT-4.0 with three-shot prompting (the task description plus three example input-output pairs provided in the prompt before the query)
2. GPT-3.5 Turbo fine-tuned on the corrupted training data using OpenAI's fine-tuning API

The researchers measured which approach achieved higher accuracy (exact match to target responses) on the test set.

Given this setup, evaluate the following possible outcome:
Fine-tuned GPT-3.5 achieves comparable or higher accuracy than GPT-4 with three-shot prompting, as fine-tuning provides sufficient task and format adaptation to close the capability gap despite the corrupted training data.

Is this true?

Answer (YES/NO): YES